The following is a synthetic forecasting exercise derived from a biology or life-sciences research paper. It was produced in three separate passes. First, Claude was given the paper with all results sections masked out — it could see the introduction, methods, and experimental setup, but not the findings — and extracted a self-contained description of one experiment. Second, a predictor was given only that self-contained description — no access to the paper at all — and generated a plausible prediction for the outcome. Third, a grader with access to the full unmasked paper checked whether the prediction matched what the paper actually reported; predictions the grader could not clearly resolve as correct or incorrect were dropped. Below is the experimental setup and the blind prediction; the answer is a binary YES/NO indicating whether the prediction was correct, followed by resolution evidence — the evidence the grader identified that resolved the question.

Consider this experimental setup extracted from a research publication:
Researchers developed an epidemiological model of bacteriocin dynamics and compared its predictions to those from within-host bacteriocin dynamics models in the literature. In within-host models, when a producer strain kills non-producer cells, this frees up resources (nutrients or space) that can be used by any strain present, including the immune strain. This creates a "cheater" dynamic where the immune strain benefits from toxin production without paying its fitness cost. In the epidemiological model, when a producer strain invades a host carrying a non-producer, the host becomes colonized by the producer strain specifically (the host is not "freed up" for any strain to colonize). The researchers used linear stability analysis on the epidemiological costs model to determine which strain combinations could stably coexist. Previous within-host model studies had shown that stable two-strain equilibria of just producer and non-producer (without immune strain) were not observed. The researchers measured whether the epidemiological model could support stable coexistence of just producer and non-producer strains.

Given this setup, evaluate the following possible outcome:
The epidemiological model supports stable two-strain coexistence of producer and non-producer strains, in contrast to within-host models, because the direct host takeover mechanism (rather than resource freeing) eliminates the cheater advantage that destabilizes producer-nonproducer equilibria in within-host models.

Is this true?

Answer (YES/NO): YES